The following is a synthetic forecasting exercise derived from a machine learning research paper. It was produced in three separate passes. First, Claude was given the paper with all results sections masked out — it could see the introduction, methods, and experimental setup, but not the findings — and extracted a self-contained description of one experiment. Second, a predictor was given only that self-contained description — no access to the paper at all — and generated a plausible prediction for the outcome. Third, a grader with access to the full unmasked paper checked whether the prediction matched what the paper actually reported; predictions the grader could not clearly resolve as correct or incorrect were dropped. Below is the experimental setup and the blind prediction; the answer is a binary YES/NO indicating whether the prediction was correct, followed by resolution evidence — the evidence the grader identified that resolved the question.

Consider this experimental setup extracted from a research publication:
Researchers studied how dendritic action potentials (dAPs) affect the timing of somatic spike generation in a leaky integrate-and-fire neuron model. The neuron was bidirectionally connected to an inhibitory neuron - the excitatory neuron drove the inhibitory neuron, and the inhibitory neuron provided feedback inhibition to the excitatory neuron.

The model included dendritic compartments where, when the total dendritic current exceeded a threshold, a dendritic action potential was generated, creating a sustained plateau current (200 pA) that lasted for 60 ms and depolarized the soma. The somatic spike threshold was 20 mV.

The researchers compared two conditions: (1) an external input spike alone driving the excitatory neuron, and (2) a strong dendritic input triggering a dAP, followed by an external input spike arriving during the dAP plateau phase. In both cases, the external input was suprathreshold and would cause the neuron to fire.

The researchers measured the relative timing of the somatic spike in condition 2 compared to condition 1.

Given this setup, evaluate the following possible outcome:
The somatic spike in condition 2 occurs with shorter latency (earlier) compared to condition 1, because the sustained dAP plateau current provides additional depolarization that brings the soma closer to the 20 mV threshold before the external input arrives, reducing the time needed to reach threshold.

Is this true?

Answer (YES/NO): YES